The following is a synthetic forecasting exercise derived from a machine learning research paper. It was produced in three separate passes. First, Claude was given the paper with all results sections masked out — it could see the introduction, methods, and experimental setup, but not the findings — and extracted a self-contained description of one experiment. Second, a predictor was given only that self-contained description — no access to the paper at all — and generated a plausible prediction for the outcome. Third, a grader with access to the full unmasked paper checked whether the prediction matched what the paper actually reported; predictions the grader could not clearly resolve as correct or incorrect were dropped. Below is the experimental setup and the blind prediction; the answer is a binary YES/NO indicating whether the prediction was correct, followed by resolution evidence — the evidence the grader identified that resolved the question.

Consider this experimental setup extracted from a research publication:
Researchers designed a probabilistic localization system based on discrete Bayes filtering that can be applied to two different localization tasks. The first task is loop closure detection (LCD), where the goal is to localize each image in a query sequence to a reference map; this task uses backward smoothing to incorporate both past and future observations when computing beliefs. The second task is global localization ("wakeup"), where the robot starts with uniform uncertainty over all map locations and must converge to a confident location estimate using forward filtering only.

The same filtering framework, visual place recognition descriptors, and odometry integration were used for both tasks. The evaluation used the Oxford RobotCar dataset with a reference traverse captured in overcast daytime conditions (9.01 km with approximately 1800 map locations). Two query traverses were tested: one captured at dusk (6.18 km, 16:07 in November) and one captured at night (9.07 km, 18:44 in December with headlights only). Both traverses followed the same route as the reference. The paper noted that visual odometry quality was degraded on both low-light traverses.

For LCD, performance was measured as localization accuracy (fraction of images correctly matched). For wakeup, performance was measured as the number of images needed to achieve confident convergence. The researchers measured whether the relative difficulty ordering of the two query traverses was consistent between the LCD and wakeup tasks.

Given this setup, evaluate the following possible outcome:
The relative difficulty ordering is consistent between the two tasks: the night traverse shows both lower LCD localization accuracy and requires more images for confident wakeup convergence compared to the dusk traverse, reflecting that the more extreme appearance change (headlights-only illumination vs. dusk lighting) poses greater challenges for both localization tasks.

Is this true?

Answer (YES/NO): NO